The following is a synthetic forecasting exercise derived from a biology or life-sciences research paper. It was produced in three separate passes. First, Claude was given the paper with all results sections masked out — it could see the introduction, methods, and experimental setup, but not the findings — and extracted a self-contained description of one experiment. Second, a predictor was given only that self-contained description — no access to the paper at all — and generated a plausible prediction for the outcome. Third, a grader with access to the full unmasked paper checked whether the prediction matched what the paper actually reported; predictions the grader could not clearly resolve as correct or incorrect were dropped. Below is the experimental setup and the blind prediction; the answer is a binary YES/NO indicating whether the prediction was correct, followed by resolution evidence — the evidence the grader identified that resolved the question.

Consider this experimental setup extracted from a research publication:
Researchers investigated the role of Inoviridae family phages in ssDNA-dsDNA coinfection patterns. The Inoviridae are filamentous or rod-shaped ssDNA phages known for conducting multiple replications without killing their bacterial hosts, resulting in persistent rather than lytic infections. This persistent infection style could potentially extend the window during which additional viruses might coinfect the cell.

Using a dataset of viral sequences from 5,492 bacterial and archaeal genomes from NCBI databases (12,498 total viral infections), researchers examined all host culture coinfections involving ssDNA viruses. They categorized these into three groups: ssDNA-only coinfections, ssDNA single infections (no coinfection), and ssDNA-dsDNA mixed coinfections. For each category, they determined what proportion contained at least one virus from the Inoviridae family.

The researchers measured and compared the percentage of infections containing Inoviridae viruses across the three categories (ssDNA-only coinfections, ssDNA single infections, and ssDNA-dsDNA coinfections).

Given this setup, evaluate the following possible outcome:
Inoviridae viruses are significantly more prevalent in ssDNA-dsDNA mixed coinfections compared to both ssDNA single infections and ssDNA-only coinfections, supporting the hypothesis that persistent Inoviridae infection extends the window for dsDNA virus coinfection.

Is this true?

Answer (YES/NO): YES